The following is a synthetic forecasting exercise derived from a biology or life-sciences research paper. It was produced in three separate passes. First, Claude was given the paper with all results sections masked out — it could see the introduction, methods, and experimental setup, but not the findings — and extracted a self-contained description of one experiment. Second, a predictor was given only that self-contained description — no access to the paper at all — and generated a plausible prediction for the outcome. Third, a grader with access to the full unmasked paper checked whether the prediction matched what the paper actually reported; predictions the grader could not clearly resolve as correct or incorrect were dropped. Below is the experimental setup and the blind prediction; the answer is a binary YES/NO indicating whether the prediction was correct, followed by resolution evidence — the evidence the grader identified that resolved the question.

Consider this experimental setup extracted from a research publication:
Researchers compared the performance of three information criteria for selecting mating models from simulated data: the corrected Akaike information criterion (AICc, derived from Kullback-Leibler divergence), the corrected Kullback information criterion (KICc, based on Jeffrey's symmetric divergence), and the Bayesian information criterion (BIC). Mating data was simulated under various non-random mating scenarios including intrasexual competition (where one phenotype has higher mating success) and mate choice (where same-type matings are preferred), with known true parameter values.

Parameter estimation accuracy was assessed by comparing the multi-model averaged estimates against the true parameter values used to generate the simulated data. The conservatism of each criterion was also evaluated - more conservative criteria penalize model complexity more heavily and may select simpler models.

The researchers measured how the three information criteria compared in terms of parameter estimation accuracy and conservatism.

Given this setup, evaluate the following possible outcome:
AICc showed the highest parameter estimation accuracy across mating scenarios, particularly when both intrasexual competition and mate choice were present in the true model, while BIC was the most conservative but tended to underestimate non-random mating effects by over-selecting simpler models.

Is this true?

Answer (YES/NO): NO